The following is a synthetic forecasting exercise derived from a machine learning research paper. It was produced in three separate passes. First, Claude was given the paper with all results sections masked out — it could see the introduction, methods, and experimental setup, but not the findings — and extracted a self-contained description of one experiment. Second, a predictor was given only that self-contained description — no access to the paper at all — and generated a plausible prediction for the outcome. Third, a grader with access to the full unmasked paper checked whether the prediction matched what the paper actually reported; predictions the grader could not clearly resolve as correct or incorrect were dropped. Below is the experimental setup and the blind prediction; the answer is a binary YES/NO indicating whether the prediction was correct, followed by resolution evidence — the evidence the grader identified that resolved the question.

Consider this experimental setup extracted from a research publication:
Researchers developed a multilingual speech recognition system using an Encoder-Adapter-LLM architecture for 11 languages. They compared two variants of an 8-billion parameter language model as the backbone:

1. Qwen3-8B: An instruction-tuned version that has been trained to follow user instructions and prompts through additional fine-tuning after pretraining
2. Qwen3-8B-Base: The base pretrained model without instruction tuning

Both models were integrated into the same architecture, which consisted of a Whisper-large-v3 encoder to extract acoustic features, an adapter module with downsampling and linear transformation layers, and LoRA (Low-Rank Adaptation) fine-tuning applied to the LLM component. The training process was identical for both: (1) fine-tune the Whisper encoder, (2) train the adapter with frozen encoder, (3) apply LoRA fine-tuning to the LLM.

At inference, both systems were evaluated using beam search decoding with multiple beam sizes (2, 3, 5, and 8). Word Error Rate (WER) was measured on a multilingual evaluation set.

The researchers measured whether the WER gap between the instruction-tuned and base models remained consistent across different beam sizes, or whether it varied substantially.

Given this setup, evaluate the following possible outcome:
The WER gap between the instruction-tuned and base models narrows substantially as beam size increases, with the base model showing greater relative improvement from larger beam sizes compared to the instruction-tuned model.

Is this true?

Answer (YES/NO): NO